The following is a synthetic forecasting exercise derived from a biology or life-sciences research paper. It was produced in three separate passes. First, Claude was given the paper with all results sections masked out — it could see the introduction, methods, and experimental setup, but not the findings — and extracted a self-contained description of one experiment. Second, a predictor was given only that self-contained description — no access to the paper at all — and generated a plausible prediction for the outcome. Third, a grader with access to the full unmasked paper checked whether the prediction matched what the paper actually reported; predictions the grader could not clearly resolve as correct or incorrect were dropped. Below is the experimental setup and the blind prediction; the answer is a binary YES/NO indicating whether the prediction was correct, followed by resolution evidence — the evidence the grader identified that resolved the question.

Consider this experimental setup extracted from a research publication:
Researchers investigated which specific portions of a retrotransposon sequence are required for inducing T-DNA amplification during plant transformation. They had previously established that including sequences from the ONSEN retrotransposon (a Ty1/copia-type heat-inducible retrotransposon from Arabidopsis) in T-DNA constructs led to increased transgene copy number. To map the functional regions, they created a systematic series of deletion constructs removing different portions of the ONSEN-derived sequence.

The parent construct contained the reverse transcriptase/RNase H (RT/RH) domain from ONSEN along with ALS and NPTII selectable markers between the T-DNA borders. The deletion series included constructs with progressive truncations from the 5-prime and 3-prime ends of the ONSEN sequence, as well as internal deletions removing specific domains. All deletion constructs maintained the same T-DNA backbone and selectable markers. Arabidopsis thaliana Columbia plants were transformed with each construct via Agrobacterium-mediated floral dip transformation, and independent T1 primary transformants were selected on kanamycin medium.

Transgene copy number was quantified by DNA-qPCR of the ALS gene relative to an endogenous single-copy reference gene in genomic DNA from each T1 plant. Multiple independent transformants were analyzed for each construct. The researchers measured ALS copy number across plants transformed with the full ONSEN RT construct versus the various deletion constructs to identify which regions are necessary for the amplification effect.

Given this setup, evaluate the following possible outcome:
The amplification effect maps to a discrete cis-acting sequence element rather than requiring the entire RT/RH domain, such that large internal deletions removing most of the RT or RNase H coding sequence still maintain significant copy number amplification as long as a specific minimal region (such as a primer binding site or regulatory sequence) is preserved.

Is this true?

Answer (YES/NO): NO